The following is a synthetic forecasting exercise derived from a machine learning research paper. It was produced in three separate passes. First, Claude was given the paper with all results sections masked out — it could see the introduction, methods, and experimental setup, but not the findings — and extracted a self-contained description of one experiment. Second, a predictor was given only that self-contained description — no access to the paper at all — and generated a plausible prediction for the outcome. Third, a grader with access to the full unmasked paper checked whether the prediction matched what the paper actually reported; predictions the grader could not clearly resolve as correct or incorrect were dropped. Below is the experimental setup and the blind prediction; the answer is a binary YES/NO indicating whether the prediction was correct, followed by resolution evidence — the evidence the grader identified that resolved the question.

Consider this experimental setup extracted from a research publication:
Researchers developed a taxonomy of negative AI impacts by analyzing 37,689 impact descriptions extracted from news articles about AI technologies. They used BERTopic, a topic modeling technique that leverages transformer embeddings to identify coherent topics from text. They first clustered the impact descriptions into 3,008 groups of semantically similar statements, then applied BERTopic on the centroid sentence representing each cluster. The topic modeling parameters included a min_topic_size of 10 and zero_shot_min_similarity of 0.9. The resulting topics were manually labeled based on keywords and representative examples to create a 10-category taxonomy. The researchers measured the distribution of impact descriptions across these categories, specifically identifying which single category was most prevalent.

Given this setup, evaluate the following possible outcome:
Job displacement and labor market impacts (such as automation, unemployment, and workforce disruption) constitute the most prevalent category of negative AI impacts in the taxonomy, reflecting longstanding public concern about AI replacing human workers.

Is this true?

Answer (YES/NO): NO